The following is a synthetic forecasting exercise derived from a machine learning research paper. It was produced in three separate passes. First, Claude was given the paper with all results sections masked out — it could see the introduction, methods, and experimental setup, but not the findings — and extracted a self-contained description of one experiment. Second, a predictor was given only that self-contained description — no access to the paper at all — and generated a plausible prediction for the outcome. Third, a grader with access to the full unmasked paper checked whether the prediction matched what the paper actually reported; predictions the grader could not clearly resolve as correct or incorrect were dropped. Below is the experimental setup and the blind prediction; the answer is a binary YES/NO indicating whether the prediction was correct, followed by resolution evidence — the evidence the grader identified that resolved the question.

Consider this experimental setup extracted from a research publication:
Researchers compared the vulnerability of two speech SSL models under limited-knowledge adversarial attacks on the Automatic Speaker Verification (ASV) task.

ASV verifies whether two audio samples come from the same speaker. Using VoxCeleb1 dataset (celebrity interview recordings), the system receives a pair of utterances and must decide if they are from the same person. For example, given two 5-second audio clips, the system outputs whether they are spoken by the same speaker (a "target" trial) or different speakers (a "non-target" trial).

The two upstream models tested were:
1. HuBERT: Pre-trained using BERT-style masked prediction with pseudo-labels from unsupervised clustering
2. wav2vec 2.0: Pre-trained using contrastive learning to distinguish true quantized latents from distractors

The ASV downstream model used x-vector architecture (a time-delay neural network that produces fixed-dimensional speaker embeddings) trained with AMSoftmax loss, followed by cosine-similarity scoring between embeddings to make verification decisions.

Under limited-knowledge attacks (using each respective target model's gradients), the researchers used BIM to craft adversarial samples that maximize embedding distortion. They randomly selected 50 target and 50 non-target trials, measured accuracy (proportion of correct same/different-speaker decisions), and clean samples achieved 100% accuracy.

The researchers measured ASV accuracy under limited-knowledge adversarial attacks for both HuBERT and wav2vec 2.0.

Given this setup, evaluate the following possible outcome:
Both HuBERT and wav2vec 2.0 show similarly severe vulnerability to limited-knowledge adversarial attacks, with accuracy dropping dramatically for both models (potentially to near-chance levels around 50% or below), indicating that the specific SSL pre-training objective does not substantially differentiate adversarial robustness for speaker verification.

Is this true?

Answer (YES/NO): NO